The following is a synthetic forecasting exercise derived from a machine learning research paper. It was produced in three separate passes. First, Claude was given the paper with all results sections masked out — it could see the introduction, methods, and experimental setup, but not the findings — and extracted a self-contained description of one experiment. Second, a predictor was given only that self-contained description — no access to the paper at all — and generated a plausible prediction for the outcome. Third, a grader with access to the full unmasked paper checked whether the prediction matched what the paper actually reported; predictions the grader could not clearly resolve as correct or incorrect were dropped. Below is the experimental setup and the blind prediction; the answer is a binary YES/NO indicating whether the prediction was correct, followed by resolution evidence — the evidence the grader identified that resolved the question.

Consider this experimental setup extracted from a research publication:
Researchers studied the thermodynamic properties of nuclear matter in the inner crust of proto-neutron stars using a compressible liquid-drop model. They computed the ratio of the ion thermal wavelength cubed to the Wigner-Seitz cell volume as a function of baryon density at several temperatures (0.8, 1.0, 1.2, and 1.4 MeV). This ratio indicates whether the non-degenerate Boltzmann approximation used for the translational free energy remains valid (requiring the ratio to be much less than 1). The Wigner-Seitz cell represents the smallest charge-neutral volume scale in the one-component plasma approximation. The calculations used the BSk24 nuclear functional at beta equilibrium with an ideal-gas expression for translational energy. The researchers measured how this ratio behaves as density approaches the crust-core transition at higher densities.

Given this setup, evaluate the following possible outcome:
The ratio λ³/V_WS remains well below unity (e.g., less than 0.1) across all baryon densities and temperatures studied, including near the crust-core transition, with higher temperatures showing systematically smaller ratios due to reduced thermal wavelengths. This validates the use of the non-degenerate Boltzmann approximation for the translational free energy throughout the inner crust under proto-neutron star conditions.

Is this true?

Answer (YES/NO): NO